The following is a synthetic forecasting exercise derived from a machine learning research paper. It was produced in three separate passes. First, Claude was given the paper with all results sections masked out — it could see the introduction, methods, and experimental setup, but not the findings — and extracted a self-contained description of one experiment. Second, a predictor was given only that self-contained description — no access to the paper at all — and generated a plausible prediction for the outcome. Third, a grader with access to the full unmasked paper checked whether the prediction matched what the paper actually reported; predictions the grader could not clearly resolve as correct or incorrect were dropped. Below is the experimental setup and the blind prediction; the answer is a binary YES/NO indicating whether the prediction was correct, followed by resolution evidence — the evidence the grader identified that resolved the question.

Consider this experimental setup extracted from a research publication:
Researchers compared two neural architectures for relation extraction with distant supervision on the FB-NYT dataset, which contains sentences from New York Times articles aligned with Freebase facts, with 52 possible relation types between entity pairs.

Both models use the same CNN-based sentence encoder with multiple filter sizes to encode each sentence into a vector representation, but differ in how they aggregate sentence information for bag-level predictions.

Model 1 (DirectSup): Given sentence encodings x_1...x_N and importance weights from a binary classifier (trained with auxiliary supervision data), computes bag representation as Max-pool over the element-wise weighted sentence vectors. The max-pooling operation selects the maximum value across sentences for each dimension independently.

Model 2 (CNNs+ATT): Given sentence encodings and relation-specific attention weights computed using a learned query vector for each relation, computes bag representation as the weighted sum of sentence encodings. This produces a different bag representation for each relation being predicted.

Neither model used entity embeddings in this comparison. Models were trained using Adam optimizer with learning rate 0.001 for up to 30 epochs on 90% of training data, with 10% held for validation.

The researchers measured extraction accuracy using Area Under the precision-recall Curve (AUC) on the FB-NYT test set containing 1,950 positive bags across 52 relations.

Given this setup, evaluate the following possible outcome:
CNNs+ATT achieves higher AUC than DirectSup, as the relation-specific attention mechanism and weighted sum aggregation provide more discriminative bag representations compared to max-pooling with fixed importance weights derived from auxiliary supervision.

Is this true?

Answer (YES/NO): NO